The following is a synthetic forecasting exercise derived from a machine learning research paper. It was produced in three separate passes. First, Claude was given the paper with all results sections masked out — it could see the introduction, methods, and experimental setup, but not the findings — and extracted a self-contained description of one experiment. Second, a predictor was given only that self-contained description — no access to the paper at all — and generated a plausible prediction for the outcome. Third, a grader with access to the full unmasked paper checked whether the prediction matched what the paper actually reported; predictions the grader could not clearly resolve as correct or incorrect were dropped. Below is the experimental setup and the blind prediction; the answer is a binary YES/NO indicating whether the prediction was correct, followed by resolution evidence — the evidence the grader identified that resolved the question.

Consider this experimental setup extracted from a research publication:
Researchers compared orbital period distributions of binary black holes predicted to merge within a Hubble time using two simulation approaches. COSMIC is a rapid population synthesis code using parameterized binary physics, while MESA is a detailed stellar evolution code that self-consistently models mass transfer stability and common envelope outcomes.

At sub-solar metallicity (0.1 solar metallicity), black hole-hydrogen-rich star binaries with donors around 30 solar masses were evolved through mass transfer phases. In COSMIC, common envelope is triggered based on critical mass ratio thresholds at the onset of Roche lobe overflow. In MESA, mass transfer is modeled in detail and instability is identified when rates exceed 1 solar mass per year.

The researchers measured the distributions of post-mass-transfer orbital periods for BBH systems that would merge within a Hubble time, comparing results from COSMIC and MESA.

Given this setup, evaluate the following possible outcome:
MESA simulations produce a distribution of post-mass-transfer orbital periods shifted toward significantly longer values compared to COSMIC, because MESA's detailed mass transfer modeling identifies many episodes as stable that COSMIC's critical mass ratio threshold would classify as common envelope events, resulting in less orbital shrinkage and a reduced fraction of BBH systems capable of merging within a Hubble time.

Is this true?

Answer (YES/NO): YES